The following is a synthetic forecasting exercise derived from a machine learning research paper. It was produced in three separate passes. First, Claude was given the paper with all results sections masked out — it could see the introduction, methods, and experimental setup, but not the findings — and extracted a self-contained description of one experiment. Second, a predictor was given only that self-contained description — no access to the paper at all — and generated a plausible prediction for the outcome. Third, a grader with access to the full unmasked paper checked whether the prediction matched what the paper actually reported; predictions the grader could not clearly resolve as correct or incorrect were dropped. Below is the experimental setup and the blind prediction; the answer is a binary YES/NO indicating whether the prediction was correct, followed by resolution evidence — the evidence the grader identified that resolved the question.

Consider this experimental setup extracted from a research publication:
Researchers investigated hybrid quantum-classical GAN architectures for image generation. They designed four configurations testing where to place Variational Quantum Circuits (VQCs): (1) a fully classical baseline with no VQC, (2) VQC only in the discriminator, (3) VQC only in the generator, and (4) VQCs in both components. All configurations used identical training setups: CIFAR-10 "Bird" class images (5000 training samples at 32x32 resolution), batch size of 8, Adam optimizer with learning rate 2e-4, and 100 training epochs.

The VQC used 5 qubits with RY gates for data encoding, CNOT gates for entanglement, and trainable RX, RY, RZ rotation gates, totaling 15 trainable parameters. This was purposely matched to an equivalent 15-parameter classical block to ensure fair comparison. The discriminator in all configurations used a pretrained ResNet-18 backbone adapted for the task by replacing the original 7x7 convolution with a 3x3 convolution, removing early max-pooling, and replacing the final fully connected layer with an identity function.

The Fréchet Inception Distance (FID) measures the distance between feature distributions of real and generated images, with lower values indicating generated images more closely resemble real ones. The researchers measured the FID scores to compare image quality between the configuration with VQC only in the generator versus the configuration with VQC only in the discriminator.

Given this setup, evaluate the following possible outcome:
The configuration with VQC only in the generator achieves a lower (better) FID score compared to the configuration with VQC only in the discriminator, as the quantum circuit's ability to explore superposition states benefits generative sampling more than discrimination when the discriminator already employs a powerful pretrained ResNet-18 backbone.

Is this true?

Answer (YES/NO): YES